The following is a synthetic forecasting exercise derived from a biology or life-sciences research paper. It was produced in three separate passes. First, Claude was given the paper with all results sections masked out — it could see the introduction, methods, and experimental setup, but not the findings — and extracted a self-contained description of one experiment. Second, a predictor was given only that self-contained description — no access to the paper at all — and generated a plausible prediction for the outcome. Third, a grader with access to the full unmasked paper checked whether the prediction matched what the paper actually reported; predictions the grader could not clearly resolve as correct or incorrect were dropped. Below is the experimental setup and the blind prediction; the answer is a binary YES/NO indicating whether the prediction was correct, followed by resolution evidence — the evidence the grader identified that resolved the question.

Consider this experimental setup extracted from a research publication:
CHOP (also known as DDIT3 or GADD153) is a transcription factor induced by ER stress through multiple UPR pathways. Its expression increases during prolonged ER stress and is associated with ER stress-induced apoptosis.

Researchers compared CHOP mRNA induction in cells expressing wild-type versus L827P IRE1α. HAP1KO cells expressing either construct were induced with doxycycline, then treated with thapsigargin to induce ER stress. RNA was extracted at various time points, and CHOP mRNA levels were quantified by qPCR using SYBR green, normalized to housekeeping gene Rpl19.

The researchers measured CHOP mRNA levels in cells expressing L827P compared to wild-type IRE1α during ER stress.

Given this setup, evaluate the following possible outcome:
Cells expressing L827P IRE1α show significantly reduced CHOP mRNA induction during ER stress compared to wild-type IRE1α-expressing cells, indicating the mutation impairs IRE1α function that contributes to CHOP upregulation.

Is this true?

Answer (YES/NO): NO